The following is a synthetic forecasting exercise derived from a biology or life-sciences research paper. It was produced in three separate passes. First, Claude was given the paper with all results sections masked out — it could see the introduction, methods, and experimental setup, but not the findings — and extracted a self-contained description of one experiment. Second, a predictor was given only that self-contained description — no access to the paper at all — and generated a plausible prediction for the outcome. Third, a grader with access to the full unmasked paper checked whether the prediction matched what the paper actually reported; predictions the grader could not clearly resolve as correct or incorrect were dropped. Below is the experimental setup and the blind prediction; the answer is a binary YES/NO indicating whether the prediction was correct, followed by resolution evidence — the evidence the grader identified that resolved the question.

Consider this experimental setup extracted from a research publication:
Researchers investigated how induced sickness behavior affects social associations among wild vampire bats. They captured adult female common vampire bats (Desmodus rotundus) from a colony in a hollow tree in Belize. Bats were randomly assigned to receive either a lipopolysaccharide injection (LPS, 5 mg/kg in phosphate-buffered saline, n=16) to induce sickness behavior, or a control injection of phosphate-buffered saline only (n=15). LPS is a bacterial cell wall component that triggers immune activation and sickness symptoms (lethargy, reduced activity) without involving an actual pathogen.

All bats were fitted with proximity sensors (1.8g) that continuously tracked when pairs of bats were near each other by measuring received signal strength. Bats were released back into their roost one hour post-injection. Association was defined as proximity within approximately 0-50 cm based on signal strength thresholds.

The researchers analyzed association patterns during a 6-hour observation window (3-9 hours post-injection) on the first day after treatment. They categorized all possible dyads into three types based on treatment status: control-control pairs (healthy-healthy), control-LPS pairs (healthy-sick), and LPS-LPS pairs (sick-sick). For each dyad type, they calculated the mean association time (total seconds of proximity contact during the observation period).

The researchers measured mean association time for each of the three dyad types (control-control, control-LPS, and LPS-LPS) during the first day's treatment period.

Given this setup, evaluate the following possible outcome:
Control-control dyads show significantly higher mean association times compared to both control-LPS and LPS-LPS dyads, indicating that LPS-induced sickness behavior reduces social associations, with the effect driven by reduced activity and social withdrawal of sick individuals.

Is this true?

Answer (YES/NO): YES